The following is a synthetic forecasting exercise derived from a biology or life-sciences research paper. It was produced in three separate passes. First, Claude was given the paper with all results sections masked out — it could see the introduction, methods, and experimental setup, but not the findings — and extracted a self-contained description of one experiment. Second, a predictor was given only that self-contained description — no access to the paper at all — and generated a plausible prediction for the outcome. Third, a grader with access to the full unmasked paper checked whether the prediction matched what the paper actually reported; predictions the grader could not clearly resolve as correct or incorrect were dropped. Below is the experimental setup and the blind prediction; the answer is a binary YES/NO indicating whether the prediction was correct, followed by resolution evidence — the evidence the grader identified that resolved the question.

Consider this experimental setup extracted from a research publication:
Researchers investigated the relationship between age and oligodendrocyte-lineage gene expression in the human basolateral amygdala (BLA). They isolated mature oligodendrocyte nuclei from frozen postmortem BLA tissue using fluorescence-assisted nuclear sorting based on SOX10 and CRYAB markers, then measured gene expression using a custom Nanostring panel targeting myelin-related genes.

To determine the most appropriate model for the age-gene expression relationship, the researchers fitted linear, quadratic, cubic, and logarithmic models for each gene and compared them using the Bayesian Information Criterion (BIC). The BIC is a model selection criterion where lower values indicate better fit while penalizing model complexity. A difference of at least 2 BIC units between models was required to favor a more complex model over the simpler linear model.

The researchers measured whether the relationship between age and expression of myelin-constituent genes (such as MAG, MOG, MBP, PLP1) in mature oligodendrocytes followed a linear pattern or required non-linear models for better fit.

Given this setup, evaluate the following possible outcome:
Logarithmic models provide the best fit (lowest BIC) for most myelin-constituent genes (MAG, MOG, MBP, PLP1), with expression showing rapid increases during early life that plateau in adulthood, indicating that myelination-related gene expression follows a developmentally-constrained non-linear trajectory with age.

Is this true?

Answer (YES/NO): NO